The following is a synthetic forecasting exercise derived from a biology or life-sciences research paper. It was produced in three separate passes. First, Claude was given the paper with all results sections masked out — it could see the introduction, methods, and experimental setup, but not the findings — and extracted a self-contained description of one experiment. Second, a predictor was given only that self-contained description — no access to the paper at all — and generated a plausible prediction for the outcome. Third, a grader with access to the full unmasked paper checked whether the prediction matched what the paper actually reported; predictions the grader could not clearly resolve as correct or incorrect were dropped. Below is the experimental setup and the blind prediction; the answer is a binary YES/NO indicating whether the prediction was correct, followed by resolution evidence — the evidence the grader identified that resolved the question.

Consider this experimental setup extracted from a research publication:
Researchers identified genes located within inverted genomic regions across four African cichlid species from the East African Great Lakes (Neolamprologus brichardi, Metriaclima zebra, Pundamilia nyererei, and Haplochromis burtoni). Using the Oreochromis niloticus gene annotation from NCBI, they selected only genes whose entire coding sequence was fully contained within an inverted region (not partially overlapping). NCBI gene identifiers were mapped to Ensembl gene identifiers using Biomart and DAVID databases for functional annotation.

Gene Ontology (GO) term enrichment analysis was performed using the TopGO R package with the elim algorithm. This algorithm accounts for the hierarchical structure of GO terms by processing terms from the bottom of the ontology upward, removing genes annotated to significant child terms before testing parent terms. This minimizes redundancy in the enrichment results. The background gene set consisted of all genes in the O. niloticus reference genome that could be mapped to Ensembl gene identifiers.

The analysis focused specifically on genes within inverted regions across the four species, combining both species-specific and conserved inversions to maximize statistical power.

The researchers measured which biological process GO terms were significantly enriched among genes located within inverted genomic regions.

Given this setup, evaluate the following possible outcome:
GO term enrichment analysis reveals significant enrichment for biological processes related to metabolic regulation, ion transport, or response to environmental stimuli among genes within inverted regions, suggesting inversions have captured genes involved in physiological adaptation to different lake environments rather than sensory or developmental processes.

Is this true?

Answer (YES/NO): NO